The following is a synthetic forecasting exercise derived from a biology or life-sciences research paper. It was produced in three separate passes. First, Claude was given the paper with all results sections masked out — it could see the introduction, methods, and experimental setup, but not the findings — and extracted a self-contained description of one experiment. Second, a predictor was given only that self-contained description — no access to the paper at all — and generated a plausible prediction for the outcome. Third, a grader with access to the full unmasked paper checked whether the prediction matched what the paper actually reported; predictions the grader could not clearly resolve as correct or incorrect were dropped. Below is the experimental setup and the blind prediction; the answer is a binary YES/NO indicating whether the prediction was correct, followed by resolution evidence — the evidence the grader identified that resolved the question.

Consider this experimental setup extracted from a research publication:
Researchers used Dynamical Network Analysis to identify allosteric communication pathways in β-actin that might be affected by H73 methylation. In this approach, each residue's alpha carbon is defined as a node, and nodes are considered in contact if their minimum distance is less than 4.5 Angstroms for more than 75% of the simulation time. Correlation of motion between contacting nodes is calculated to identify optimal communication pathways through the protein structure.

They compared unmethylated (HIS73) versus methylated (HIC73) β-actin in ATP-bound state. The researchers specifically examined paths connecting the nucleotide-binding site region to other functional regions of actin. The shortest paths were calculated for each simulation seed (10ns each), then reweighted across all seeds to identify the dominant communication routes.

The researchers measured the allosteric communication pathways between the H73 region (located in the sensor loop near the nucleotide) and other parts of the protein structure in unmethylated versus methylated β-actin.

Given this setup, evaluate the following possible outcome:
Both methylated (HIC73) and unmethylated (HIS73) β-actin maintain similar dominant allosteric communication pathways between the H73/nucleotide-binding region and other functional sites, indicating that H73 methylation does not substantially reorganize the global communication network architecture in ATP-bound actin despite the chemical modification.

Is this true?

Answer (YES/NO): NO